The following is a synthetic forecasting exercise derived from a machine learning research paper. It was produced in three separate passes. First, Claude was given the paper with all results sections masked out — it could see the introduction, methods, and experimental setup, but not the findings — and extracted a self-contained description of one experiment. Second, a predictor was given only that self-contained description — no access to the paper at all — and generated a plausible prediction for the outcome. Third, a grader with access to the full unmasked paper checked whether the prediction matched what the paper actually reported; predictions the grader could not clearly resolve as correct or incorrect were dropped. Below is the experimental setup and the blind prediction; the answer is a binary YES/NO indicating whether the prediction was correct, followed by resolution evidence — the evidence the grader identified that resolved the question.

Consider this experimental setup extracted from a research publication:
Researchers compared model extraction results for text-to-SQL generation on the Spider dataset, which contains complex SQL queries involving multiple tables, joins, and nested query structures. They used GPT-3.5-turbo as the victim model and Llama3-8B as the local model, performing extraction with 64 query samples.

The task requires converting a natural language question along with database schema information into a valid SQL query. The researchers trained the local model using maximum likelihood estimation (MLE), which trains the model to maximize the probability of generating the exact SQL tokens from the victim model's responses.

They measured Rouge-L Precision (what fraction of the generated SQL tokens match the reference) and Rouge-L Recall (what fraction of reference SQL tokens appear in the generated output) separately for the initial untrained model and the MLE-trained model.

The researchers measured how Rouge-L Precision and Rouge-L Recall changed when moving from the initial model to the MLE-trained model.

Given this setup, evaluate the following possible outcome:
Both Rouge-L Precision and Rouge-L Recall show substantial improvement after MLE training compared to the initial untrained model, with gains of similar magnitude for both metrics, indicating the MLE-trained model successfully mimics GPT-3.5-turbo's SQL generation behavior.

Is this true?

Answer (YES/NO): NO